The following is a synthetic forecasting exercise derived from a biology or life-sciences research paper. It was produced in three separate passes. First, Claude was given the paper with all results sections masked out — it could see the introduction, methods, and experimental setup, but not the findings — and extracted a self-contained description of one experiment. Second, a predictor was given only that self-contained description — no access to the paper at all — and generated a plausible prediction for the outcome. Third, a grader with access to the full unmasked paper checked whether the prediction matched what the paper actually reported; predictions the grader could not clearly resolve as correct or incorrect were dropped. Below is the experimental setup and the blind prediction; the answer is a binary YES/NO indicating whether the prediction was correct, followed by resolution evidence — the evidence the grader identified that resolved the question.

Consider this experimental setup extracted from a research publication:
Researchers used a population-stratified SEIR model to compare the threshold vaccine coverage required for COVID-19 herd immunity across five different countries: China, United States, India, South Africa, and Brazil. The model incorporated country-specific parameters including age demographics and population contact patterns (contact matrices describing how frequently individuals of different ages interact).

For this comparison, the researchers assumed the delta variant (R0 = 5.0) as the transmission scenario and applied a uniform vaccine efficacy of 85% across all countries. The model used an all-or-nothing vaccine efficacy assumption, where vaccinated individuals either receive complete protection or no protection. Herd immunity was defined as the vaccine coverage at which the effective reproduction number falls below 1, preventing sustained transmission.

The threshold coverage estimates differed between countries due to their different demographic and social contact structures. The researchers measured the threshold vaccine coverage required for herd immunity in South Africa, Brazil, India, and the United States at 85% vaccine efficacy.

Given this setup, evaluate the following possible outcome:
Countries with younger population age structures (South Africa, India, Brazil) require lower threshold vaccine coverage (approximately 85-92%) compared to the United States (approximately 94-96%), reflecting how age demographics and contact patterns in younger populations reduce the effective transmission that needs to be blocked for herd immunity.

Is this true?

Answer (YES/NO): NO